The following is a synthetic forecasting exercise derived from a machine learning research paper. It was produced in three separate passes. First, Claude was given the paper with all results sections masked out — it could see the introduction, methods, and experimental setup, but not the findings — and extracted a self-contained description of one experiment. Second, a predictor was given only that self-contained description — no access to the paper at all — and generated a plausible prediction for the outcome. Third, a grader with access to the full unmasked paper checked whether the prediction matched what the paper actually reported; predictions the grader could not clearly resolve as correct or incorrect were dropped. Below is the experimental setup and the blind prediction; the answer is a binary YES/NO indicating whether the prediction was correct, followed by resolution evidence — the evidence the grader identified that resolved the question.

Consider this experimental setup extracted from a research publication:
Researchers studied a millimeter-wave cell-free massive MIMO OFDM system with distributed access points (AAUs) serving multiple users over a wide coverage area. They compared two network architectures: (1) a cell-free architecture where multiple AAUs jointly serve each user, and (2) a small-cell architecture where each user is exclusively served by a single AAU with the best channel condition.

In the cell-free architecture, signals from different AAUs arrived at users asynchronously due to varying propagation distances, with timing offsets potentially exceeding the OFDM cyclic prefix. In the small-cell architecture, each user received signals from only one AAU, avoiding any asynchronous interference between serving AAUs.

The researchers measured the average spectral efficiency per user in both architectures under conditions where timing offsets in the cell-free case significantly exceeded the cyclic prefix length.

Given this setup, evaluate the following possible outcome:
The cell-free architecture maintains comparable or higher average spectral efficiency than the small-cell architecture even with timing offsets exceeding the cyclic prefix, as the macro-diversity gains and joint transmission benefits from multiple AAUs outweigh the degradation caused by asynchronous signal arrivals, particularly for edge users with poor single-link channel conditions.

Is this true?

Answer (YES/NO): YES